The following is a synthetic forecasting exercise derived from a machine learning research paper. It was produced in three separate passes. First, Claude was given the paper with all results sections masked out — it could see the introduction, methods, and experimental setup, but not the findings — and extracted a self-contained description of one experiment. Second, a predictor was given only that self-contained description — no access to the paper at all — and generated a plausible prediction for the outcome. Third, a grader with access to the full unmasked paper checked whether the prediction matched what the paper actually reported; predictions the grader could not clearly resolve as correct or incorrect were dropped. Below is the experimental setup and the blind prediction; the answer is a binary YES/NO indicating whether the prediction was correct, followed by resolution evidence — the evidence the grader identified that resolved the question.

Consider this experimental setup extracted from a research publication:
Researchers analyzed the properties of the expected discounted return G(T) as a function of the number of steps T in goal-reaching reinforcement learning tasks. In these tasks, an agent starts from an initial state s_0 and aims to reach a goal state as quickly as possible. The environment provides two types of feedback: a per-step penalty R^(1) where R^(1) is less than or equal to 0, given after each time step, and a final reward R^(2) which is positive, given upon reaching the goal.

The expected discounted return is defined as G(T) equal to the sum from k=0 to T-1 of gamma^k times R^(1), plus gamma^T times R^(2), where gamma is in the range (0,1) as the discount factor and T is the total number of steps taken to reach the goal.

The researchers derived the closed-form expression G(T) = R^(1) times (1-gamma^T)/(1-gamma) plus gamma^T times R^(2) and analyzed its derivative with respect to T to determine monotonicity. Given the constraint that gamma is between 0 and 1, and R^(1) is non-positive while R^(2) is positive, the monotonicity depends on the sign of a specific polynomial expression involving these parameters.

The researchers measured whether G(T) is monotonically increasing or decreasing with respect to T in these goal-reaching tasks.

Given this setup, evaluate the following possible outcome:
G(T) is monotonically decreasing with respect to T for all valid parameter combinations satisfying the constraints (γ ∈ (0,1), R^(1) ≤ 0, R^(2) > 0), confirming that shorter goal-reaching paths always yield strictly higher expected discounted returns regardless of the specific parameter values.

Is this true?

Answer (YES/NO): YES